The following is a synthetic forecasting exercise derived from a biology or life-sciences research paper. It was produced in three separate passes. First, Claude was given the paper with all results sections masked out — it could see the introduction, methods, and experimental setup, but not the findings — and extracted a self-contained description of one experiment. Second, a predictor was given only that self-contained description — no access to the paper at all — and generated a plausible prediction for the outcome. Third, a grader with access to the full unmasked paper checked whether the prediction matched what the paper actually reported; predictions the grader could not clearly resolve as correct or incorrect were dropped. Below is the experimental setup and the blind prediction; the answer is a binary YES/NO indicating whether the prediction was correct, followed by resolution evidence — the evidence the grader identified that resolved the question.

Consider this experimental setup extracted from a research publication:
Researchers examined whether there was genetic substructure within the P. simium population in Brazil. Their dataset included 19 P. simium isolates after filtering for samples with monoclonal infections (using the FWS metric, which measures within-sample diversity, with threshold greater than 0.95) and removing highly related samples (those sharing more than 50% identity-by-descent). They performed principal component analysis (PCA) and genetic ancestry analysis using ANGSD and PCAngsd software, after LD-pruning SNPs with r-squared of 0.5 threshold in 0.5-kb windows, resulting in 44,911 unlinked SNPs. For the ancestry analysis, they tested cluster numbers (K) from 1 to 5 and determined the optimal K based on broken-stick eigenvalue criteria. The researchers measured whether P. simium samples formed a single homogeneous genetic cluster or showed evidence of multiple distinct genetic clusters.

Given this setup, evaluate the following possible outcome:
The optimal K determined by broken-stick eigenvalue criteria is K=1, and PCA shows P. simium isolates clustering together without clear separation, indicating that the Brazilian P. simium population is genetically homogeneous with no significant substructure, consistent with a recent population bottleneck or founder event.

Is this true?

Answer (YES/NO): NO